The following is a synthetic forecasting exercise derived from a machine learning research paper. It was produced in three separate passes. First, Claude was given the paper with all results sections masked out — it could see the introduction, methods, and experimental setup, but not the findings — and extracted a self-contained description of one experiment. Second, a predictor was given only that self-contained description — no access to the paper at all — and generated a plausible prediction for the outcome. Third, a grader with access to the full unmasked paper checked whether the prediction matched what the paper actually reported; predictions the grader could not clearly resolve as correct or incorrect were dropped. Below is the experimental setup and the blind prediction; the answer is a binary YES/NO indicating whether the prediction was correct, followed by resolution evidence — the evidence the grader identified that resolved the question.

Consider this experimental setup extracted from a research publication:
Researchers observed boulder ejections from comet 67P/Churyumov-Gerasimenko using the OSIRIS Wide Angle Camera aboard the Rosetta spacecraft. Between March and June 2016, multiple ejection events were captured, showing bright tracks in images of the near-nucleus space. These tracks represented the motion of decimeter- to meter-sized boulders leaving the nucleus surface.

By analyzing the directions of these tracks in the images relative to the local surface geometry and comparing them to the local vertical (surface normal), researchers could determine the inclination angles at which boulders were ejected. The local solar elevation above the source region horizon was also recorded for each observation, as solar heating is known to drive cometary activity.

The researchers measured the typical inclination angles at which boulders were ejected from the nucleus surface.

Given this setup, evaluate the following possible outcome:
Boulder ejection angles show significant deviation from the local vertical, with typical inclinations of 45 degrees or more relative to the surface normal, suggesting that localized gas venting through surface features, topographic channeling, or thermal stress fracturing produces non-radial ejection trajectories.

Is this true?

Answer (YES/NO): YES